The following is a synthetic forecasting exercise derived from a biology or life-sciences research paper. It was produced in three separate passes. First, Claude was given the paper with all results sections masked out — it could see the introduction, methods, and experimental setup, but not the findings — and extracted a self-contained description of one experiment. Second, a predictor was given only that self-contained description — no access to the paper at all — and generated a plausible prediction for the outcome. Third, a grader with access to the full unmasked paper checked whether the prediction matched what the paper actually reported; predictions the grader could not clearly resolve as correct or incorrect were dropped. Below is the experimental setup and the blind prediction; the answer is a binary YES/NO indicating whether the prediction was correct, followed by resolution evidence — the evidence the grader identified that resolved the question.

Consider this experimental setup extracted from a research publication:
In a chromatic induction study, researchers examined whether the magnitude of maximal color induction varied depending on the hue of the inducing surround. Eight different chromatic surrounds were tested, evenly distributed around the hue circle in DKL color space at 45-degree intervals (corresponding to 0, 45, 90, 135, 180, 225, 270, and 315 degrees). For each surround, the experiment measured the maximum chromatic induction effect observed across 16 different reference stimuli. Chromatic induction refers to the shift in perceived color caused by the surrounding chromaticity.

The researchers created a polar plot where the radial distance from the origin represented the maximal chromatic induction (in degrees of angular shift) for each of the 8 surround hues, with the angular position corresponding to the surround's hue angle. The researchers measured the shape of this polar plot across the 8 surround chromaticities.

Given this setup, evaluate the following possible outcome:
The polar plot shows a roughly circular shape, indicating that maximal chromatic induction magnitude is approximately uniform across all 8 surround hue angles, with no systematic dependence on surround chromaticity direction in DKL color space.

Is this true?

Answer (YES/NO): NO